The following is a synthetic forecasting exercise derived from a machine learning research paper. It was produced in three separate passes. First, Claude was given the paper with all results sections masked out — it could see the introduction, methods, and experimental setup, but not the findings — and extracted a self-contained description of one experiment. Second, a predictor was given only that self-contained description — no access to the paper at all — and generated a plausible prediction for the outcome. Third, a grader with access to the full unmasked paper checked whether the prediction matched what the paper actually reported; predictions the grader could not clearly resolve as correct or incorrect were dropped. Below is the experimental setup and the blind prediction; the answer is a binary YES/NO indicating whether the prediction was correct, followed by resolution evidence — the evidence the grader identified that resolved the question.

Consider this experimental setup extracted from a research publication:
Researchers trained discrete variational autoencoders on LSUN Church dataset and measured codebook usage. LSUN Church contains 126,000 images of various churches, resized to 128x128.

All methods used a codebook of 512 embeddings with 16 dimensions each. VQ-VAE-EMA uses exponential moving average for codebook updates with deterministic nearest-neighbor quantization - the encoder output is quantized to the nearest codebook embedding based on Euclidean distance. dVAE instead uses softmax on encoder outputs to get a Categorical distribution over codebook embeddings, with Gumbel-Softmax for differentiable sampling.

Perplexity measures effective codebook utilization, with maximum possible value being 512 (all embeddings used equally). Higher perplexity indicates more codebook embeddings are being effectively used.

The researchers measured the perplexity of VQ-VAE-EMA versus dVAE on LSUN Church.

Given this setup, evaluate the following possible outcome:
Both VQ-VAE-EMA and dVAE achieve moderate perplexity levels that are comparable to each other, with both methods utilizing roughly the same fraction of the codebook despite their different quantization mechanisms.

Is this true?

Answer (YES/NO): YES